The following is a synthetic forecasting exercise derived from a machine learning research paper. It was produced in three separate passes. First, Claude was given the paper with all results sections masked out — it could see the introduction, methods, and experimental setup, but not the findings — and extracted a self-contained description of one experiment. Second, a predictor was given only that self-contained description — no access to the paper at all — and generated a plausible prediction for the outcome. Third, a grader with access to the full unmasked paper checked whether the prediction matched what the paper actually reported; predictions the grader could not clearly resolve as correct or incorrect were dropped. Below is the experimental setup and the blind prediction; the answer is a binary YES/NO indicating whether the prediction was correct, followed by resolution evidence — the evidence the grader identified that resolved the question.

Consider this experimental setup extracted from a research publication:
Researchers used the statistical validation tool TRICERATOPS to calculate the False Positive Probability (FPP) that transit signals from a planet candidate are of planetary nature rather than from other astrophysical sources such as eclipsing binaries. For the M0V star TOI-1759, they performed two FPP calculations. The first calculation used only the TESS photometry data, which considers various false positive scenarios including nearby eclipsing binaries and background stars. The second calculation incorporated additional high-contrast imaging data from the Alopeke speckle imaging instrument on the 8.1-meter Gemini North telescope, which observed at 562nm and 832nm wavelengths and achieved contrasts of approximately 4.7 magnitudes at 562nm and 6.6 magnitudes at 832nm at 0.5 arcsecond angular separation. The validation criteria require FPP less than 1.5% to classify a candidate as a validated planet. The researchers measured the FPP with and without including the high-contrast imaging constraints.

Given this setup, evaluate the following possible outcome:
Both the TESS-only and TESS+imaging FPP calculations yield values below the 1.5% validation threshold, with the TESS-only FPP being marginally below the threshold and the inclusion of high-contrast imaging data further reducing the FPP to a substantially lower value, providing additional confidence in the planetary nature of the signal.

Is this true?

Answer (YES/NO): NO